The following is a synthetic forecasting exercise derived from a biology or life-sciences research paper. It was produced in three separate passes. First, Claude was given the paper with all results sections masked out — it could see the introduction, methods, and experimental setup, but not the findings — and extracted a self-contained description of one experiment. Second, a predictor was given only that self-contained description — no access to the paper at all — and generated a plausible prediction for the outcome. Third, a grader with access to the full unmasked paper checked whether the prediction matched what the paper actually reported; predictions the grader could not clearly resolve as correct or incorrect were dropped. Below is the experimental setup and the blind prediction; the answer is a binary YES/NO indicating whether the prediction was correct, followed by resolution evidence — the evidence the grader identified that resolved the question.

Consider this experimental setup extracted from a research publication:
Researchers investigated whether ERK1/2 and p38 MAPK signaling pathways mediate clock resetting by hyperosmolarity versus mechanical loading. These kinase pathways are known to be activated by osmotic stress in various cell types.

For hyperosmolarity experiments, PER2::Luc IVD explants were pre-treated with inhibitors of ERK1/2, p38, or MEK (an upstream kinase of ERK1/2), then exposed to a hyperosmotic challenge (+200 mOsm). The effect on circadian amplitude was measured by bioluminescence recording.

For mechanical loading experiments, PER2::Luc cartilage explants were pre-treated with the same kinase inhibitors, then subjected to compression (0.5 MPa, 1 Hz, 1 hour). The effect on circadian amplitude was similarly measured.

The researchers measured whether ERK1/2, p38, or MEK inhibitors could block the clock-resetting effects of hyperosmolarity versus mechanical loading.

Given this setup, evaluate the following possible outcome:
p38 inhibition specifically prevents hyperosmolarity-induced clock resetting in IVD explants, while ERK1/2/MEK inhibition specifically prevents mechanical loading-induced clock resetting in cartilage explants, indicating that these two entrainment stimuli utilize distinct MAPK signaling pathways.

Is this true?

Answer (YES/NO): NO